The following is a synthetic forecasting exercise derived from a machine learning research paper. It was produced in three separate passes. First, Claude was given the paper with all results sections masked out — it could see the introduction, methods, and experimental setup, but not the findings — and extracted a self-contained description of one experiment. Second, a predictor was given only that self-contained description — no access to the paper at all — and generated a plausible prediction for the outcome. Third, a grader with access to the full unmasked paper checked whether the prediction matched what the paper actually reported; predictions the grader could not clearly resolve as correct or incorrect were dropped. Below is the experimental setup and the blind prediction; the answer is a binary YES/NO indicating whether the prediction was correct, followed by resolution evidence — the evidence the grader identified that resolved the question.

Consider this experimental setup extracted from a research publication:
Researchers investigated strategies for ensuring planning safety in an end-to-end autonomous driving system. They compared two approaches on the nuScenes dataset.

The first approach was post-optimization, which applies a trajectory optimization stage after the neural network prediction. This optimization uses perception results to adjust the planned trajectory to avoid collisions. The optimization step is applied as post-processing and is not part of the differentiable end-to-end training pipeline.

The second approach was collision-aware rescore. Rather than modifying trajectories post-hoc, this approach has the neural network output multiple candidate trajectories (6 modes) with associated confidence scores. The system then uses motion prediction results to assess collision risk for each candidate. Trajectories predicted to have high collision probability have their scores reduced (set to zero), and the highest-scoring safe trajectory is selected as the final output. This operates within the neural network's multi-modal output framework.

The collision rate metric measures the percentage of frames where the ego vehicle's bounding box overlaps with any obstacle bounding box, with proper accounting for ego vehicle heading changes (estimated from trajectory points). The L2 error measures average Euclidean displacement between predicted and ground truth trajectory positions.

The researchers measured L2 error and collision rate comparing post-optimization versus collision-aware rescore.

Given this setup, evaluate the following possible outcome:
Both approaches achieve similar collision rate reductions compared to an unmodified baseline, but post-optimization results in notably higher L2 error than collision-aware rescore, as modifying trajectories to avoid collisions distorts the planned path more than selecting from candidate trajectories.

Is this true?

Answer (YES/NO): NO